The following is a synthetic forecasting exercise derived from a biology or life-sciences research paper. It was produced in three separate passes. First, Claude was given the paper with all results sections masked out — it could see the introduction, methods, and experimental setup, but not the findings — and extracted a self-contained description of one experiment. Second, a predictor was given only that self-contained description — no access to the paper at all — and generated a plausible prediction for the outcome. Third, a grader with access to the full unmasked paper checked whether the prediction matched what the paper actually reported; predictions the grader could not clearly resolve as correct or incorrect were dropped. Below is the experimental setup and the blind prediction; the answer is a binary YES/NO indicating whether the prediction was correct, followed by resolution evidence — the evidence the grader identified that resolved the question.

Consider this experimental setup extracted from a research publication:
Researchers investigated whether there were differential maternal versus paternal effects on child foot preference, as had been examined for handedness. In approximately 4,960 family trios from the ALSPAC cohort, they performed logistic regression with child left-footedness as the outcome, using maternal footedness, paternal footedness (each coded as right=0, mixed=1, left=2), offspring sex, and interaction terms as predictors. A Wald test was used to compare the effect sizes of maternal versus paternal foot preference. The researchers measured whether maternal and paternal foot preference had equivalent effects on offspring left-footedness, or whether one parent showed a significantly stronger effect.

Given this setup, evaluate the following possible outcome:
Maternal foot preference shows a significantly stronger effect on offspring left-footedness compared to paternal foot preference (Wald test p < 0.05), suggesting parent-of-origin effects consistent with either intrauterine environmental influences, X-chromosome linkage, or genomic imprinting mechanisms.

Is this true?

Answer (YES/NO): YES